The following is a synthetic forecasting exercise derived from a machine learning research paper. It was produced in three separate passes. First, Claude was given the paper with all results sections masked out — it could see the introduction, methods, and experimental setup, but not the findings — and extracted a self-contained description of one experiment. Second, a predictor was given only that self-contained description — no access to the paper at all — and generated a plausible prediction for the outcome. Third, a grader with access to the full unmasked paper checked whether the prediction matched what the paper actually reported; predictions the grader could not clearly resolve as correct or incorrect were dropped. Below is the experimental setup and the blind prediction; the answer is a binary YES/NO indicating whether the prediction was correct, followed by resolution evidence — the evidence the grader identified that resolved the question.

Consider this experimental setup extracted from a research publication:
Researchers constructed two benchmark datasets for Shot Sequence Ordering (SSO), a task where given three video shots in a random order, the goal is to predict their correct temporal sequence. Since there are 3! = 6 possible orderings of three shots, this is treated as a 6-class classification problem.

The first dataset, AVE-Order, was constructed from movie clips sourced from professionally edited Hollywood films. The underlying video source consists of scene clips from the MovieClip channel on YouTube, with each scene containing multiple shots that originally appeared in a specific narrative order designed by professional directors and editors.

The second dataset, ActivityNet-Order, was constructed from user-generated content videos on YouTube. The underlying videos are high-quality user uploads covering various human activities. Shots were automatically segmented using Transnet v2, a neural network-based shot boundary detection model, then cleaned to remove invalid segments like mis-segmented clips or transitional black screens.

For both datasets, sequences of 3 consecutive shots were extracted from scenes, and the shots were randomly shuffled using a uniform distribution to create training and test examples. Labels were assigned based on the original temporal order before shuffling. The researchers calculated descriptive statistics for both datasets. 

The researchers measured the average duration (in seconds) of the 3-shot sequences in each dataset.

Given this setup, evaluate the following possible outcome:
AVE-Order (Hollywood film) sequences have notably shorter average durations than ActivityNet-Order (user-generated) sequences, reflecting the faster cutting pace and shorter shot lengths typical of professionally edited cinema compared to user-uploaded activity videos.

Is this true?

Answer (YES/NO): YES